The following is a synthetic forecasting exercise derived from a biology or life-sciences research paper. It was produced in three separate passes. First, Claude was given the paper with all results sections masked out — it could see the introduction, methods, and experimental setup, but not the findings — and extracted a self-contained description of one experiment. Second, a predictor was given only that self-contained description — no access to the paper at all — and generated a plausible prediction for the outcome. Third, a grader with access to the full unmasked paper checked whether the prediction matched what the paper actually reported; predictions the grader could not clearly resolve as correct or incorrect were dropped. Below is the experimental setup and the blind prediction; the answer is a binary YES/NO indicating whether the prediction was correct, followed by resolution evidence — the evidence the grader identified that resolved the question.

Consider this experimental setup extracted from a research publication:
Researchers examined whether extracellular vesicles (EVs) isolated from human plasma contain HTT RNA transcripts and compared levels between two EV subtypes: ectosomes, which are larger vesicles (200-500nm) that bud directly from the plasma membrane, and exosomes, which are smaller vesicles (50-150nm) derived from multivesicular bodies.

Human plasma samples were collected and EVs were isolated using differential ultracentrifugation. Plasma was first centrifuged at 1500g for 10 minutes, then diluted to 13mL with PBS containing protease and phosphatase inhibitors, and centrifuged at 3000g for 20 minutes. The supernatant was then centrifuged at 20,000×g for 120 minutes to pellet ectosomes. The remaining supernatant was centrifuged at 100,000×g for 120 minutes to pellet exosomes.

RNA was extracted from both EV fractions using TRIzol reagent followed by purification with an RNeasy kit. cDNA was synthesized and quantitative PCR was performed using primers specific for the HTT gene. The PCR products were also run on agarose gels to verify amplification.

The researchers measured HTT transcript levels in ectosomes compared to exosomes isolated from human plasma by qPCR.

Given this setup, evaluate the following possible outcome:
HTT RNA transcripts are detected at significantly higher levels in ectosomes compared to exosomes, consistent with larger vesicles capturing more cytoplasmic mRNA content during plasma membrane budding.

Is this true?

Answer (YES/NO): YES